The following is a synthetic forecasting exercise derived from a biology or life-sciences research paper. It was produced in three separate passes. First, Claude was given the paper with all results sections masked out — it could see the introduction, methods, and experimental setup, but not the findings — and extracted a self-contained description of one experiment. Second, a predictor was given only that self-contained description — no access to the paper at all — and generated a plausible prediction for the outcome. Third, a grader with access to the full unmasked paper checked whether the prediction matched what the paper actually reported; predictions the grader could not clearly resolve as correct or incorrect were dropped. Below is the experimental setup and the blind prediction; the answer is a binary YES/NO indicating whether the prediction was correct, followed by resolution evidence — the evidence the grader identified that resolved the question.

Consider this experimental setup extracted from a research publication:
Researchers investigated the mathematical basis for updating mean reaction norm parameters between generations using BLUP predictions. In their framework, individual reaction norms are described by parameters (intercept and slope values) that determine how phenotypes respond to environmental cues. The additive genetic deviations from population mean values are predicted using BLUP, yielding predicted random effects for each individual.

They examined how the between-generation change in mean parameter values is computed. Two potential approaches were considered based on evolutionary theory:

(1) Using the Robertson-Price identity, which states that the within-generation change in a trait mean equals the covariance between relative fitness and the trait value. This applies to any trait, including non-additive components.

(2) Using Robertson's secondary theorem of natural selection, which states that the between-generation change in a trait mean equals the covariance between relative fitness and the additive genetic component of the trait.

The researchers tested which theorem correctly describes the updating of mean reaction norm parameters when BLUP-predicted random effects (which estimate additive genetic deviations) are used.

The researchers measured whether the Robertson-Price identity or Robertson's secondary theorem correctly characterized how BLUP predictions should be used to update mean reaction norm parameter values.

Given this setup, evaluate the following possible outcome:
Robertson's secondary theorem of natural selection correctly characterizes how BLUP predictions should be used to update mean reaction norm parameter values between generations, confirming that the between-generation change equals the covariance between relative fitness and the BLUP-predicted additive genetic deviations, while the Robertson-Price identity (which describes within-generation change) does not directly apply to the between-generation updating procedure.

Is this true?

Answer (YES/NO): YES